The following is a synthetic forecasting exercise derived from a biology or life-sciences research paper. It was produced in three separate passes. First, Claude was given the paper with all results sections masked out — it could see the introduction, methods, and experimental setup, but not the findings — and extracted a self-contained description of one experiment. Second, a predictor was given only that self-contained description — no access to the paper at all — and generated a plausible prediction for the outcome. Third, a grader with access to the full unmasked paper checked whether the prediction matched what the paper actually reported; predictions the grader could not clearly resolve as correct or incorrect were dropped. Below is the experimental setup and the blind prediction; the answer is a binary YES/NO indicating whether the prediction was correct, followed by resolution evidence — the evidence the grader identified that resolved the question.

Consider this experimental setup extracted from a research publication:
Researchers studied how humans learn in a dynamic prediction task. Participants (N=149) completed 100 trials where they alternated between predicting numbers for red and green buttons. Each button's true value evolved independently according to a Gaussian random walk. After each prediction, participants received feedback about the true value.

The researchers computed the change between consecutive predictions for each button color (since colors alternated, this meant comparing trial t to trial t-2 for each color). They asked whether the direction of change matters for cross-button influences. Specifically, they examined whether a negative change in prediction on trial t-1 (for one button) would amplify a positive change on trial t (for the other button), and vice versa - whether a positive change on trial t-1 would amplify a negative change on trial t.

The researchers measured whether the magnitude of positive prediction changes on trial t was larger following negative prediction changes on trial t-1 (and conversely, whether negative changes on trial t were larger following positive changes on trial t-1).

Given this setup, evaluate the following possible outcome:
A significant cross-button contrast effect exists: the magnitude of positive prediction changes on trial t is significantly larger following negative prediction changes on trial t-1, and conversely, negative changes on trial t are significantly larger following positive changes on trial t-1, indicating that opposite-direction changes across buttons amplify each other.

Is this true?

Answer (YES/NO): YES